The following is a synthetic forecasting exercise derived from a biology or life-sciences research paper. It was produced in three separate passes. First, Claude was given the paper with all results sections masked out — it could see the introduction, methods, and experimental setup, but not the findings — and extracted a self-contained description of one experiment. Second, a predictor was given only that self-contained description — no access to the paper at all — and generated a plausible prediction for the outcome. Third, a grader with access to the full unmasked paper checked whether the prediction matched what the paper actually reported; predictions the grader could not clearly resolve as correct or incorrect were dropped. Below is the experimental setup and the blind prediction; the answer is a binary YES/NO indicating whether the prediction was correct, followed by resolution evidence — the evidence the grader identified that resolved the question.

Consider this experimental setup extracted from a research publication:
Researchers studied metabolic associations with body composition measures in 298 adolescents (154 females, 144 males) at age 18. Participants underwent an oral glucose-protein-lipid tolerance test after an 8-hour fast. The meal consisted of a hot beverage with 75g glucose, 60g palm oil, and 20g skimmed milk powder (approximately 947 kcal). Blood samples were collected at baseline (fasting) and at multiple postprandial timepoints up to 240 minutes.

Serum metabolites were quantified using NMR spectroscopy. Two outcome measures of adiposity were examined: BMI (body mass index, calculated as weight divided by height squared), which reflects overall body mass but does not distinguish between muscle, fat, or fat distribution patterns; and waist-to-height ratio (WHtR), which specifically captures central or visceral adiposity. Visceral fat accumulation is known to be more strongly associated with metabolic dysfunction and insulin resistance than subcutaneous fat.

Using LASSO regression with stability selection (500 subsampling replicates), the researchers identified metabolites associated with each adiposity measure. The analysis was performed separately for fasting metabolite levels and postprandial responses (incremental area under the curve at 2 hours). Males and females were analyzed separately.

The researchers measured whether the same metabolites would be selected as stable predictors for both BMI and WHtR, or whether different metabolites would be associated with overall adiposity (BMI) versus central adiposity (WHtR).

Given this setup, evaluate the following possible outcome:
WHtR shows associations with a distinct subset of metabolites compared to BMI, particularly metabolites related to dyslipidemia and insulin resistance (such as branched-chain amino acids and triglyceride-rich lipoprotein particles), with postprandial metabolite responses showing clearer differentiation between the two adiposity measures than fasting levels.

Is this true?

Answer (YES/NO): NO